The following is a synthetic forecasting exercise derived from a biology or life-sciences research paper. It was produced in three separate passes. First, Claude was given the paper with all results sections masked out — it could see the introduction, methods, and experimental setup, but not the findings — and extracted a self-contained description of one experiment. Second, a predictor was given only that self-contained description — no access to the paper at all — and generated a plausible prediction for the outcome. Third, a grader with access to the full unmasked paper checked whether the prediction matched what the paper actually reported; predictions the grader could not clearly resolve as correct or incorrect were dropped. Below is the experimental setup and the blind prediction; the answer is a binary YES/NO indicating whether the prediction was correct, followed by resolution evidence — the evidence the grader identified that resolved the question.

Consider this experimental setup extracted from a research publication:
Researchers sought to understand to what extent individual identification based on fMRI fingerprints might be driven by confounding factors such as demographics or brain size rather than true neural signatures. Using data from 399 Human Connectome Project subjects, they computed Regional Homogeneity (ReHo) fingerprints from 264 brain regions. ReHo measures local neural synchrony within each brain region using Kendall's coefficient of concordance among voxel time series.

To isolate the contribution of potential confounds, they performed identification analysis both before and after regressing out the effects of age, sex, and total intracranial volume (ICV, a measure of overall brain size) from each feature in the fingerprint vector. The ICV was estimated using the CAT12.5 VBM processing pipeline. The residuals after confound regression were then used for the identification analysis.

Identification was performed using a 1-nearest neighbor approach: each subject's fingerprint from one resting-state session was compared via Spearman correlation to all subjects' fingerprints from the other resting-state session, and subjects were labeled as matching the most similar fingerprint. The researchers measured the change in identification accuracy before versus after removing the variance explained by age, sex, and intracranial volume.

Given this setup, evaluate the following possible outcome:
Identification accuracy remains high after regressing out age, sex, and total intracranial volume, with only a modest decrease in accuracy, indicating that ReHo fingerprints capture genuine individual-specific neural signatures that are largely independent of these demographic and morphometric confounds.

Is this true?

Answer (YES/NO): NO